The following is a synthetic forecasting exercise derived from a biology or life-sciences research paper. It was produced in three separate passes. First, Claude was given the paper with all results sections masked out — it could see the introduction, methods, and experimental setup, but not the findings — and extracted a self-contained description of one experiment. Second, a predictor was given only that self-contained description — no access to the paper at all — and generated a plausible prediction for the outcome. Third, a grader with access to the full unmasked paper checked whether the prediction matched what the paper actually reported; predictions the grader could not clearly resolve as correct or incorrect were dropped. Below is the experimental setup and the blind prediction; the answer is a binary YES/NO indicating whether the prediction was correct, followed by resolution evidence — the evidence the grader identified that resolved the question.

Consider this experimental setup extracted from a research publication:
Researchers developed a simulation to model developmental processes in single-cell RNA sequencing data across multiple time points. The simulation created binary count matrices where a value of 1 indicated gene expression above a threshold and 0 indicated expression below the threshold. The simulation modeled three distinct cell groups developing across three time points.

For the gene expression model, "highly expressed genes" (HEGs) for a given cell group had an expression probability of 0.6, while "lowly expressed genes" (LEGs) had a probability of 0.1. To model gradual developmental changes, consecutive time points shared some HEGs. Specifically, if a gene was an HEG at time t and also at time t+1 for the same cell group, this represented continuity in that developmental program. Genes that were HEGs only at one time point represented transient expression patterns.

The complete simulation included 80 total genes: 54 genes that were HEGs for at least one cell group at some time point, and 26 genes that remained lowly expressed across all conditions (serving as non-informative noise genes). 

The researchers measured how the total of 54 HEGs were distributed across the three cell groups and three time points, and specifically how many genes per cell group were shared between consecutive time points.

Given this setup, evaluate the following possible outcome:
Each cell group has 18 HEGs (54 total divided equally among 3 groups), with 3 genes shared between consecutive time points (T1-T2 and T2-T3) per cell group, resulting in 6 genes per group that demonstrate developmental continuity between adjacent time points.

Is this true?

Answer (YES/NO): YES